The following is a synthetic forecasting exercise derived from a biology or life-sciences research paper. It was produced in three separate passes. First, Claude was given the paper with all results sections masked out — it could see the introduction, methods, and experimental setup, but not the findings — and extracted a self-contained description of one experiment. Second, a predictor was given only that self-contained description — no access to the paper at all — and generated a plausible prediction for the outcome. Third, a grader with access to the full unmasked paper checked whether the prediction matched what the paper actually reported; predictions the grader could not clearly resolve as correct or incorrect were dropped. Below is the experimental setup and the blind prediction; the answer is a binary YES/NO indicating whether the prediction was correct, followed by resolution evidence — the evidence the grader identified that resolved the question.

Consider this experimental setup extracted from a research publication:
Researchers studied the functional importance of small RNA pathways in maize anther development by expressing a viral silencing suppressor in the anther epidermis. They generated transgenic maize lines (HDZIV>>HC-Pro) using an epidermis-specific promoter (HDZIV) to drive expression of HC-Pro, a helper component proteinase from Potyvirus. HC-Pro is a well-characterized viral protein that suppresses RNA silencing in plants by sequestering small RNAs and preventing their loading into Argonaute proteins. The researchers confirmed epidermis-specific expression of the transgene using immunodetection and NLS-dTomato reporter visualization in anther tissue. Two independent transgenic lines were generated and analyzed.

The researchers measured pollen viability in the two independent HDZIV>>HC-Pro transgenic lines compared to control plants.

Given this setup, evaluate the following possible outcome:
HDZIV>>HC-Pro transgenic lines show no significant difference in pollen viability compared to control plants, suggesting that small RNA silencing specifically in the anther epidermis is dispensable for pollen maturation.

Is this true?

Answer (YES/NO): NO